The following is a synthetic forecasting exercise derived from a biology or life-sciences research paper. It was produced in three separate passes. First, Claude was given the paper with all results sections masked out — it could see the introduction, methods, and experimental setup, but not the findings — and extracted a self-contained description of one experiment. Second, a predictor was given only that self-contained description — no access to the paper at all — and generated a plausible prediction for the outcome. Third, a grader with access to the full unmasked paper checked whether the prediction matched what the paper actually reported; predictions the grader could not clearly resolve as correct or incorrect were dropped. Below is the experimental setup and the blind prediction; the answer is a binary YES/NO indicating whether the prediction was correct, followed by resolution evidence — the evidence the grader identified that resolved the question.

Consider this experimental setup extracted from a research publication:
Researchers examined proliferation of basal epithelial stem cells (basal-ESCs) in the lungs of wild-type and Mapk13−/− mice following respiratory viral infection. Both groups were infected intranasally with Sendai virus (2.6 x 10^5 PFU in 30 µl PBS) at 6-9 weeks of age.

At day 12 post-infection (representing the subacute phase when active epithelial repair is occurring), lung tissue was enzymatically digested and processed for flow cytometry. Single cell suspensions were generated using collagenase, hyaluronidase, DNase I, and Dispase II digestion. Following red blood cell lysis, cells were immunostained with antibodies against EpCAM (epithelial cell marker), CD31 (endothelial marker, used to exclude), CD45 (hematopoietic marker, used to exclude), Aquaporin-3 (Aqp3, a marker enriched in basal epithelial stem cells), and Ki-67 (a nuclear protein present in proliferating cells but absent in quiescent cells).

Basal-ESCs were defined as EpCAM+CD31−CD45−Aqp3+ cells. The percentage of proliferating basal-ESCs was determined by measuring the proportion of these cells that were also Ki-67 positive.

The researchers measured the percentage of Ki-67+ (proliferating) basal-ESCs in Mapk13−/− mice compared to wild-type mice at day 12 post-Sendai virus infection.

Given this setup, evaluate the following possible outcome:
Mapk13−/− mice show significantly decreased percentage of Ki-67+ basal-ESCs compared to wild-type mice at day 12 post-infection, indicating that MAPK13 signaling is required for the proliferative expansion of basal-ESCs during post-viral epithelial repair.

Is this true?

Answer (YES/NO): YES